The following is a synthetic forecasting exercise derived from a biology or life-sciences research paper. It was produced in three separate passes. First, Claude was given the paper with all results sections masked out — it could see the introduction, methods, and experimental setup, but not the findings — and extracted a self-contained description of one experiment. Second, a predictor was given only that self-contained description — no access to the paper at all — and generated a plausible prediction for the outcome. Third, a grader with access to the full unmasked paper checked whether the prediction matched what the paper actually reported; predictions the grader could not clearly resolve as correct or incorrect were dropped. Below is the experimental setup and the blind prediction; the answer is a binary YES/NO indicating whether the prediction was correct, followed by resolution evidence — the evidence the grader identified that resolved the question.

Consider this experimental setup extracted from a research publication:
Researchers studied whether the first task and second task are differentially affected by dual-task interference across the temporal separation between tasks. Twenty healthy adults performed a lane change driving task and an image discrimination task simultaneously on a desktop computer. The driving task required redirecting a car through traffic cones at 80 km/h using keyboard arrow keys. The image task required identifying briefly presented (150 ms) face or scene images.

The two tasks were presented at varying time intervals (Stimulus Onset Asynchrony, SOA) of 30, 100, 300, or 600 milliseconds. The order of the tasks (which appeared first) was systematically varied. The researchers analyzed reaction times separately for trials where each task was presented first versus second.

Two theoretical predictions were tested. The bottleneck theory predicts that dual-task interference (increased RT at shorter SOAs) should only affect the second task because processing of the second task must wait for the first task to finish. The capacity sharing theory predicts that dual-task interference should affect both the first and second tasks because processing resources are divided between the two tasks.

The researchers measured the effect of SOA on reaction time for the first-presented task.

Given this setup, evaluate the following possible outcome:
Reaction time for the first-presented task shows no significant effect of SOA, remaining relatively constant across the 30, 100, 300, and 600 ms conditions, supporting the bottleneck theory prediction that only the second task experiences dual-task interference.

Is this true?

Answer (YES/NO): NO